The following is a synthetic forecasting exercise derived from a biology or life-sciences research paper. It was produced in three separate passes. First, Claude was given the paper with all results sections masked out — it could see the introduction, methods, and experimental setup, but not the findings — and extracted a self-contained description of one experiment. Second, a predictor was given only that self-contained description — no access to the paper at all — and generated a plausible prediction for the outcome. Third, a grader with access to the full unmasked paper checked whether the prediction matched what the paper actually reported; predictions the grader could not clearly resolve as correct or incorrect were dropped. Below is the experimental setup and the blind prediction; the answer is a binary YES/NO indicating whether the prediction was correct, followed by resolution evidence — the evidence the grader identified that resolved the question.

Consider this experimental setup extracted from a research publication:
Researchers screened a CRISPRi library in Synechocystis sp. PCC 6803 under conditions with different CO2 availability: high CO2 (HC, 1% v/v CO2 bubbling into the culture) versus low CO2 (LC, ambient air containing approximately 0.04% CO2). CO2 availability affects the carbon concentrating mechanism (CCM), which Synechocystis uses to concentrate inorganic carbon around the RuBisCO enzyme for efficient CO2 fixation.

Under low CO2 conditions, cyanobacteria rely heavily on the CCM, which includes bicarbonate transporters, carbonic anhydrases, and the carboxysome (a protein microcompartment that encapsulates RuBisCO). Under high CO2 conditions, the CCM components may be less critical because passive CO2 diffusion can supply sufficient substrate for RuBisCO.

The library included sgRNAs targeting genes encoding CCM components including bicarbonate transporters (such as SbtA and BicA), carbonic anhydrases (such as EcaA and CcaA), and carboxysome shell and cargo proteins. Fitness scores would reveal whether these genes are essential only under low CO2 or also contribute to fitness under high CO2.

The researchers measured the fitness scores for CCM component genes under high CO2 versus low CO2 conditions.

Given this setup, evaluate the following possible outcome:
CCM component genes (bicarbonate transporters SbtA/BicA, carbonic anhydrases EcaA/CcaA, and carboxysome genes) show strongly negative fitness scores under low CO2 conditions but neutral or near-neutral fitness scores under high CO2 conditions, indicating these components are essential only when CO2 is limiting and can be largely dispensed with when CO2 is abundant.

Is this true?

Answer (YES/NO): NO